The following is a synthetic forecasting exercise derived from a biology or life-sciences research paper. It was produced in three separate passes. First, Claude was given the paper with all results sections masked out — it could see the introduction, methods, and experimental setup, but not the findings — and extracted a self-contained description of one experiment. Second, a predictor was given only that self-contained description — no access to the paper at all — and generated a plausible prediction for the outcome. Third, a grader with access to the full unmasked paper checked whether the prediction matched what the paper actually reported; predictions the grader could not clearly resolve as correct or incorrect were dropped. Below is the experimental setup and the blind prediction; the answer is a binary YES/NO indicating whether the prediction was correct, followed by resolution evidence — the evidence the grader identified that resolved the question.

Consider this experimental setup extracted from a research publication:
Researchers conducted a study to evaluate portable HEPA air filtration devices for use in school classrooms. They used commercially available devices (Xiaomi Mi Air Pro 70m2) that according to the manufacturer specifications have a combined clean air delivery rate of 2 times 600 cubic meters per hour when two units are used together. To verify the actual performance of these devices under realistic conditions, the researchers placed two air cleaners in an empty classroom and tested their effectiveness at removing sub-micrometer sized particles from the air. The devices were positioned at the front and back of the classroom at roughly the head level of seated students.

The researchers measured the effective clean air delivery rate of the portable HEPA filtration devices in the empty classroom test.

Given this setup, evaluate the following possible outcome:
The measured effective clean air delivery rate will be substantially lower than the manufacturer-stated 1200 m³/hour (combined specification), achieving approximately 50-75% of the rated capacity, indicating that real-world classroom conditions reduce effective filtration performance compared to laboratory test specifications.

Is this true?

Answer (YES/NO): YES